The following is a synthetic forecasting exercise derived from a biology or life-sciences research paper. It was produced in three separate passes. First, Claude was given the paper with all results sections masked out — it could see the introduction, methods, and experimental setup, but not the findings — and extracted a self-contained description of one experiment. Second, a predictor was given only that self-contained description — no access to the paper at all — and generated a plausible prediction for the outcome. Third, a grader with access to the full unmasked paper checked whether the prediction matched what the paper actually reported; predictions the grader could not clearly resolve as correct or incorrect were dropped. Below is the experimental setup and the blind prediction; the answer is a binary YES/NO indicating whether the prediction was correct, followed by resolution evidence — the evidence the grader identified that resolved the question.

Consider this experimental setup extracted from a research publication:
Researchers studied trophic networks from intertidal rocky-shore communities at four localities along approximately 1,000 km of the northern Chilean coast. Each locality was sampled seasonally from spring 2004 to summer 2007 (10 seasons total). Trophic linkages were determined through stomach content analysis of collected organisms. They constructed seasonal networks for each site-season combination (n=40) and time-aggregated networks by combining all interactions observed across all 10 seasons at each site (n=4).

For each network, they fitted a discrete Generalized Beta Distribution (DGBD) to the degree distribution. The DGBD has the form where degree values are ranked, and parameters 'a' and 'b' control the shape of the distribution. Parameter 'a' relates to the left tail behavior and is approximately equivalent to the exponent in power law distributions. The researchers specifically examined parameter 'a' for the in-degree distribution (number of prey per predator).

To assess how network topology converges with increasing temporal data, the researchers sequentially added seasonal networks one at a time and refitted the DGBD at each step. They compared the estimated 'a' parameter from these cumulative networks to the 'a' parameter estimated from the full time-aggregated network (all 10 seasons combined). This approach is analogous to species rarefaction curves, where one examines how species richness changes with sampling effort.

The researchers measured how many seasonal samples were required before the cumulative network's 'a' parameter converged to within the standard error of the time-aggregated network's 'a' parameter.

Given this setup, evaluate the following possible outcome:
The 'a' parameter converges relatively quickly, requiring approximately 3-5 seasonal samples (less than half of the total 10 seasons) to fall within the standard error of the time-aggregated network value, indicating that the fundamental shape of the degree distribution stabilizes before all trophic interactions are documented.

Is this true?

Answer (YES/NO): NO